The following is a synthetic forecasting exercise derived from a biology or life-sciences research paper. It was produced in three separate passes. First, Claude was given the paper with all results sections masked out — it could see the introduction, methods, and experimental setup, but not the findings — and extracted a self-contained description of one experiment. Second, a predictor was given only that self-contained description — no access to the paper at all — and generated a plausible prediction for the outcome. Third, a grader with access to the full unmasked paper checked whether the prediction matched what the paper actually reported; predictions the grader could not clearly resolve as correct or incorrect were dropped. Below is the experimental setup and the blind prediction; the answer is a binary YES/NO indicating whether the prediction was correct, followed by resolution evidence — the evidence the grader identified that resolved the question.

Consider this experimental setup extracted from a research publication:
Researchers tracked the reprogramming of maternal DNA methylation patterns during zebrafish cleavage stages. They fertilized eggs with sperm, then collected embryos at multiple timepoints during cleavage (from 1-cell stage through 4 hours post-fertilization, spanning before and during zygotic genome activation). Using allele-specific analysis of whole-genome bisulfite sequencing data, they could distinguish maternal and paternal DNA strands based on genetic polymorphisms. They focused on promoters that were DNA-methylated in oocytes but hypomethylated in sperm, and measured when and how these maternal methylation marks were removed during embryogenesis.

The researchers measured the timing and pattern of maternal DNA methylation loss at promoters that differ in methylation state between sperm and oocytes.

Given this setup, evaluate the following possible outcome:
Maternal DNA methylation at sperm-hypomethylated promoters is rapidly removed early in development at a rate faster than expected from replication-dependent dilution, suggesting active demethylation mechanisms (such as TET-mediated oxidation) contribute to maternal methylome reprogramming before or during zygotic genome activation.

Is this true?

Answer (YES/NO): NO